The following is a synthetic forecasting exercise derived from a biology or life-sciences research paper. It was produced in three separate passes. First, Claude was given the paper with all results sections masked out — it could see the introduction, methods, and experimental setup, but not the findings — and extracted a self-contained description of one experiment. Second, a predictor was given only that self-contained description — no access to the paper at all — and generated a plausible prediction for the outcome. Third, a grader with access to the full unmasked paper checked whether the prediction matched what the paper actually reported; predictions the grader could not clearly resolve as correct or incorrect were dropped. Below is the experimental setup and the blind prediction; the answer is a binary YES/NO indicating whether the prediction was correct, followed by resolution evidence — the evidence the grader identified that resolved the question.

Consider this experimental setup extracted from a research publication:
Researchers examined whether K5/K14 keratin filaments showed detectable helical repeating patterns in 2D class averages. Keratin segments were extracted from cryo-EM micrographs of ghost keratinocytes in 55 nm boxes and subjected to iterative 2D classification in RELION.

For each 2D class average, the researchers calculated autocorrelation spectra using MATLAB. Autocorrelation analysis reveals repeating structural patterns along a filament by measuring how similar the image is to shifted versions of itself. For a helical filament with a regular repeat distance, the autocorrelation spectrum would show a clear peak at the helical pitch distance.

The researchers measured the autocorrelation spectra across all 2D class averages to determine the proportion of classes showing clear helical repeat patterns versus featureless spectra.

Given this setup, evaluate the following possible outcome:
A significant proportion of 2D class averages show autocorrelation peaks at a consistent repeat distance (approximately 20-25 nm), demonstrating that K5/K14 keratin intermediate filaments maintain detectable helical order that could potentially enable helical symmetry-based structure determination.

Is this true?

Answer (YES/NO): NO